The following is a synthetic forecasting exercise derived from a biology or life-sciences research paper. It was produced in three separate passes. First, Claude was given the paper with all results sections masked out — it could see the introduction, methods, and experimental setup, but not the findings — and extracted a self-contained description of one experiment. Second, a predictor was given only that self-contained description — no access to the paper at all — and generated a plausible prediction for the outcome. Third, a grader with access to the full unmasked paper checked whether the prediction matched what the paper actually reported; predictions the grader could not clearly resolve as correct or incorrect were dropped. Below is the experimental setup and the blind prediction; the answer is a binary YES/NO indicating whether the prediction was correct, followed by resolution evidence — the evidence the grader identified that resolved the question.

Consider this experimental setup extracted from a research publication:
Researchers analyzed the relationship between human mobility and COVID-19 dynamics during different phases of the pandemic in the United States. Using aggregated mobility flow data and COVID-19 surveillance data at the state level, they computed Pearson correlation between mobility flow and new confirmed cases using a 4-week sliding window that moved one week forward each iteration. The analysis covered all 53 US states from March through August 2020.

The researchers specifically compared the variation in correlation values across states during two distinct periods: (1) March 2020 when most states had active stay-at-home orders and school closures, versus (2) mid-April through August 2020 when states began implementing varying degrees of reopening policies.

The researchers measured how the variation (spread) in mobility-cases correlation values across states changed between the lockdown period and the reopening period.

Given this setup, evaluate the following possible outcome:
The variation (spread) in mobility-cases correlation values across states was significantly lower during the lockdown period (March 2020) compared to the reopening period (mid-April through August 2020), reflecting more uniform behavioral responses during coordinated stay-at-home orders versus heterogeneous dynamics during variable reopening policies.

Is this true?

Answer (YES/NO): YES